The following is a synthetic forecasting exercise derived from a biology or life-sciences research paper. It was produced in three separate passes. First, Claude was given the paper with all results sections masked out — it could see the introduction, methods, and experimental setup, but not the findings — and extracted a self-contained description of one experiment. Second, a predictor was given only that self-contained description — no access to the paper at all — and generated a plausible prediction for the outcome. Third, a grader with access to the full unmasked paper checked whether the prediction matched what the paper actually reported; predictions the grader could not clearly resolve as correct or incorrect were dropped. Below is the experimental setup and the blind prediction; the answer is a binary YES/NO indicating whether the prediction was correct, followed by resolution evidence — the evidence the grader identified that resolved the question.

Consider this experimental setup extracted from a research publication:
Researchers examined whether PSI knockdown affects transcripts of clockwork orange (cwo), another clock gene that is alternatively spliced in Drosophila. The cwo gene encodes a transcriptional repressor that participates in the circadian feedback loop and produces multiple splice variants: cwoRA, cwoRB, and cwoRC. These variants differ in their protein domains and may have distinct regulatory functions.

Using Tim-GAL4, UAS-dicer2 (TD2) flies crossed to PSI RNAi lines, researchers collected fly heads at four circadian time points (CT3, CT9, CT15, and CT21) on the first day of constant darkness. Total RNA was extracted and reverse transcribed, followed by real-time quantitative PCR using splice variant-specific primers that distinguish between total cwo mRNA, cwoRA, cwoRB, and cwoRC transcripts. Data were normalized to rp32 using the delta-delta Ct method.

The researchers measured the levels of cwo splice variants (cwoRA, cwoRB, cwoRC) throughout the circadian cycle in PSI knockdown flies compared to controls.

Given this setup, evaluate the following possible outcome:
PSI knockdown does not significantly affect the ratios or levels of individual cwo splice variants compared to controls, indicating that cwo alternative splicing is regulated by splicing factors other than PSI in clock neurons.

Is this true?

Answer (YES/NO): NO